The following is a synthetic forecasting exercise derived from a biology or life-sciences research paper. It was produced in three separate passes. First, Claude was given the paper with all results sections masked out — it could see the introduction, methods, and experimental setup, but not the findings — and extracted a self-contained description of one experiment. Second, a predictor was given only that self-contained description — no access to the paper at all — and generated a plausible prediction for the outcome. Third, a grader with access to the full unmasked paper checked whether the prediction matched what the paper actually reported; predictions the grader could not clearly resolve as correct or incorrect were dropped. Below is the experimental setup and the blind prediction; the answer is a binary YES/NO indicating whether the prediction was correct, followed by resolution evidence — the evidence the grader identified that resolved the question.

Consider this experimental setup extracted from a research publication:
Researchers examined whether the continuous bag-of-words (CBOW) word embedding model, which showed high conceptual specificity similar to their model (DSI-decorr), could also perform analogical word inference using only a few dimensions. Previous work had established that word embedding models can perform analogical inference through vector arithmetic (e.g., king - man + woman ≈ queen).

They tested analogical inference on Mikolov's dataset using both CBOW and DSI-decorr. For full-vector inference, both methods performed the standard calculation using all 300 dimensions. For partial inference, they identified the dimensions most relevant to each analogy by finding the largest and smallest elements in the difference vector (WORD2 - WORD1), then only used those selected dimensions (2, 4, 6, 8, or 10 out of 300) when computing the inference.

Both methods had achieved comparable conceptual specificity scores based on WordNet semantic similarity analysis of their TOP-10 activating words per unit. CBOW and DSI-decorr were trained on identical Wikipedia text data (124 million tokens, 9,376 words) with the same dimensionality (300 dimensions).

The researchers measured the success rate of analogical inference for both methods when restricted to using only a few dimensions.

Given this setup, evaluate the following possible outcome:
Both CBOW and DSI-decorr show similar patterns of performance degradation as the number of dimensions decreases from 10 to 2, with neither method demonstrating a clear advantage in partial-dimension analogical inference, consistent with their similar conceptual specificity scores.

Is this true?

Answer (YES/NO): NO